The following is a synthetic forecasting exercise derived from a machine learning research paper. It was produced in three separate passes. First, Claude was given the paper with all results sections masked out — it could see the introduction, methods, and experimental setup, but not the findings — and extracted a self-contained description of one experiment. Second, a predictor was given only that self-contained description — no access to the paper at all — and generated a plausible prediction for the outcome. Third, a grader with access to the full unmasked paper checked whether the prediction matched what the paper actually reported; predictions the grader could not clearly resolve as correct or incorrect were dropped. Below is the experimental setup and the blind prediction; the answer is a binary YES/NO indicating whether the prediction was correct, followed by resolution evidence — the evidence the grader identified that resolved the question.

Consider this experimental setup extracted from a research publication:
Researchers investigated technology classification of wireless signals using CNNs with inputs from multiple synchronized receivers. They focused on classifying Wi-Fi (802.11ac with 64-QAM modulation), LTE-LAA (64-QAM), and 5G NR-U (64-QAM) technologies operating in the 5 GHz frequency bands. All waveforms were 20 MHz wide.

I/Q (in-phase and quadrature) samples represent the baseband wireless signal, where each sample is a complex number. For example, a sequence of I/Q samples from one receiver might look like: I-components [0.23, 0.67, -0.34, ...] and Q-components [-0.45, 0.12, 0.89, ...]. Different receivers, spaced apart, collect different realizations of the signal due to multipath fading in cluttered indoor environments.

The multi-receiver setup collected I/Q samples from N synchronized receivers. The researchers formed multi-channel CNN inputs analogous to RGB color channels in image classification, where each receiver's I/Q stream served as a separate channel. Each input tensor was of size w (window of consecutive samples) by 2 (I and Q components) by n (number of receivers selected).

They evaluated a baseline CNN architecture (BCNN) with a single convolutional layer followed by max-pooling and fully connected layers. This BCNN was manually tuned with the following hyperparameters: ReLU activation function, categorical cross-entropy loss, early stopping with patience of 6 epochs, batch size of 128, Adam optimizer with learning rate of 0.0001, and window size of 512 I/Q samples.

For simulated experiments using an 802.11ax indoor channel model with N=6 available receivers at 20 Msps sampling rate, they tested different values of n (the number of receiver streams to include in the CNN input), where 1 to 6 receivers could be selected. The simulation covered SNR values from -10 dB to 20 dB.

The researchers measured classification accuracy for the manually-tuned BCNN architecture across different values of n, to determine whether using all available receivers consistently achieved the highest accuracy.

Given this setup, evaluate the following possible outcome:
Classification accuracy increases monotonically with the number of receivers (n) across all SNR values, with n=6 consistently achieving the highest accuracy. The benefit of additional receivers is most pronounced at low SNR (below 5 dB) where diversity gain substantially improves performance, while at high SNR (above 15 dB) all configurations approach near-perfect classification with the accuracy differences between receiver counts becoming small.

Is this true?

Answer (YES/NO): NO